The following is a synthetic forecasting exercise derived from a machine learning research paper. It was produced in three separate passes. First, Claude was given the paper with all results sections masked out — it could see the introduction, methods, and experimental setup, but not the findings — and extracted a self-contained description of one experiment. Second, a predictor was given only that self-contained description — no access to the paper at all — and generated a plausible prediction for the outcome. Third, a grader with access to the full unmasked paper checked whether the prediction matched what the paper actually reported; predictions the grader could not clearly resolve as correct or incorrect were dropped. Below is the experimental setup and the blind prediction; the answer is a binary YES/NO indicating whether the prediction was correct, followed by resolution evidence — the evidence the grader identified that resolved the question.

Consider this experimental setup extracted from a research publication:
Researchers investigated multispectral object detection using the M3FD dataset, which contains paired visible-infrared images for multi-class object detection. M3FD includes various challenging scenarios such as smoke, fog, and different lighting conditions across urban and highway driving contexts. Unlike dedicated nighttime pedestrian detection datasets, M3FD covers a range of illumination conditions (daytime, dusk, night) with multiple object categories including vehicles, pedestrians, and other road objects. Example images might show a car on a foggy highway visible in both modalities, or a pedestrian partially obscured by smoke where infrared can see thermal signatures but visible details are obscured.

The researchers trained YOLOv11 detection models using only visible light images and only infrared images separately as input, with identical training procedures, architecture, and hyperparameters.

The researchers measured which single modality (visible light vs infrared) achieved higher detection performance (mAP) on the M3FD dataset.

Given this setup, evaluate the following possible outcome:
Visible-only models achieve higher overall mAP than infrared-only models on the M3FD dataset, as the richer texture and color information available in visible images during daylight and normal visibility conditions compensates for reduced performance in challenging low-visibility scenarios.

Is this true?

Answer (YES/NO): YES